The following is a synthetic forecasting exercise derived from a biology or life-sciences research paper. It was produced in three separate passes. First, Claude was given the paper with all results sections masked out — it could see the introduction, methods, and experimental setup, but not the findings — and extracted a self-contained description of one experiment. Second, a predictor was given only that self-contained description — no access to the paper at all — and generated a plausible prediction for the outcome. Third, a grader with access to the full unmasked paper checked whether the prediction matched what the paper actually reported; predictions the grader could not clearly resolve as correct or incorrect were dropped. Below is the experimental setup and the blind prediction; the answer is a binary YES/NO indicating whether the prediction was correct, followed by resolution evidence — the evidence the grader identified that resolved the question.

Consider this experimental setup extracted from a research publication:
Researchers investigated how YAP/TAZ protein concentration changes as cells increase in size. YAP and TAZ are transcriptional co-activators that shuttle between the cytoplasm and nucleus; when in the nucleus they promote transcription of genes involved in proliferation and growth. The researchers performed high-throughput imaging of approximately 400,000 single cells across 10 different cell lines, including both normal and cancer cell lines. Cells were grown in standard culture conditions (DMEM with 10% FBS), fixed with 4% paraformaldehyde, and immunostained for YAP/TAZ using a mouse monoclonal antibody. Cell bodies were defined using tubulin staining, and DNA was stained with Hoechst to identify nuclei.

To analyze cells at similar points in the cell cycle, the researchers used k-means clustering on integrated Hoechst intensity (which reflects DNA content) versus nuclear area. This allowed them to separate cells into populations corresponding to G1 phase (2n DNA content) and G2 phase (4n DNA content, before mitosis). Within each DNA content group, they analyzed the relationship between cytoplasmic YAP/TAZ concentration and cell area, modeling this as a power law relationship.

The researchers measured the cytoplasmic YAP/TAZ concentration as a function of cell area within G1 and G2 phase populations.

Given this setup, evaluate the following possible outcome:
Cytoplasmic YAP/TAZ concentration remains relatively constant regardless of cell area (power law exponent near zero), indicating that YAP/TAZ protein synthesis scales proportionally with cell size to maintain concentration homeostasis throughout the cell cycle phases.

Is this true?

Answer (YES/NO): NO